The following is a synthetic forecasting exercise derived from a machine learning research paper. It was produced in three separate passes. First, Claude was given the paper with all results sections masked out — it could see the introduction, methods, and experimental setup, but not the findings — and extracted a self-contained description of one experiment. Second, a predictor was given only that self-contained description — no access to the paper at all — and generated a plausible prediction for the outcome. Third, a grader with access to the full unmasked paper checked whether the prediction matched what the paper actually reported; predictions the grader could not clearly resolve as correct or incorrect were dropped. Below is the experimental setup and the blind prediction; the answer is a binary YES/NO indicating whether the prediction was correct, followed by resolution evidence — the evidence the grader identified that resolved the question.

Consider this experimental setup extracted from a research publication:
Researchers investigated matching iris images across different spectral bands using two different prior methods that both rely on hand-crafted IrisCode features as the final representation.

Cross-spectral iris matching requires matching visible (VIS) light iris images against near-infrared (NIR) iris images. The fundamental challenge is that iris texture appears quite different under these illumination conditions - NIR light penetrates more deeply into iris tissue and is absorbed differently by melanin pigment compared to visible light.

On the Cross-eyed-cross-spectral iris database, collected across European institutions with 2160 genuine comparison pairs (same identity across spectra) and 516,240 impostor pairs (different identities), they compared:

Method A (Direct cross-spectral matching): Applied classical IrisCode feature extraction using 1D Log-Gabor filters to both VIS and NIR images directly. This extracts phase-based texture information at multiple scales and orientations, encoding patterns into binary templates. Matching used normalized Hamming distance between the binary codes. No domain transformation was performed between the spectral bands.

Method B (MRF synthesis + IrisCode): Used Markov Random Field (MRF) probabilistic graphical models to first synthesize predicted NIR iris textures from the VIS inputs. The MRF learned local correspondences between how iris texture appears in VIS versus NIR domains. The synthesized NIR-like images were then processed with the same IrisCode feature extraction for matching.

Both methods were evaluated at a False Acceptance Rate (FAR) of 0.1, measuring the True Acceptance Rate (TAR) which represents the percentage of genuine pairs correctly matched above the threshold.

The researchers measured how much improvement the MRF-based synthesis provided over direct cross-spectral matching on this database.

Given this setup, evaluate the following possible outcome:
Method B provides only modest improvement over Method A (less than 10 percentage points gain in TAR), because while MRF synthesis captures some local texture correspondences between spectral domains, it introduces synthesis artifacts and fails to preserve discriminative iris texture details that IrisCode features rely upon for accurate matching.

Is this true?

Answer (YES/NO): YES